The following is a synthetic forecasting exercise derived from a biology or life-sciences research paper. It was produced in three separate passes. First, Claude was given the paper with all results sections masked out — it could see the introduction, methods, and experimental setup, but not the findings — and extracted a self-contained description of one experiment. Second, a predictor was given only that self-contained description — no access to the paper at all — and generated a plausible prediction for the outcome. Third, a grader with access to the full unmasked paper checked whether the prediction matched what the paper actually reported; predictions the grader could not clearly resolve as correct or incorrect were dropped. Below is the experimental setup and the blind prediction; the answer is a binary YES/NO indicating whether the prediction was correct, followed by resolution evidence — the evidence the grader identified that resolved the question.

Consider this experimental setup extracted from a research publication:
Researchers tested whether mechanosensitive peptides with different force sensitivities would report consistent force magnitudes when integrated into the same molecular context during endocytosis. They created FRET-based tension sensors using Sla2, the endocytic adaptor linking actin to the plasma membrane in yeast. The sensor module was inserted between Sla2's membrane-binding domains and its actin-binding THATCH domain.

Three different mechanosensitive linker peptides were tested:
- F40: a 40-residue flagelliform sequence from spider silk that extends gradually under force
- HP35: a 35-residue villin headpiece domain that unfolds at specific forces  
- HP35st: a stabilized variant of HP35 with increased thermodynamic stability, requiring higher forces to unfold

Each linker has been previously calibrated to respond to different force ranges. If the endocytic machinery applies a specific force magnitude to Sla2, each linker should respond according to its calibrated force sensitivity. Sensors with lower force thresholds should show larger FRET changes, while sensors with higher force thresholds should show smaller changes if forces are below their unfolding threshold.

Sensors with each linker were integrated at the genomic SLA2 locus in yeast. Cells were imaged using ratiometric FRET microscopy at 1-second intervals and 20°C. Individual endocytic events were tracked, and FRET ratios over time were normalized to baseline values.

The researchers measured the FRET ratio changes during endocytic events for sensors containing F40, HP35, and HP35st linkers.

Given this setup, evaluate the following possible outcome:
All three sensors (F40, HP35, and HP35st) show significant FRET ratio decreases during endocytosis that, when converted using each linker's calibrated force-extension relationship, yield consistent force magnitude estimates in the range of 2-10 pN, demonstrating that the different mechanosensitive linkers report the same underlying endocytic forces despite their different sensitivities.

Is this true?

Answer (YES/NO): YES